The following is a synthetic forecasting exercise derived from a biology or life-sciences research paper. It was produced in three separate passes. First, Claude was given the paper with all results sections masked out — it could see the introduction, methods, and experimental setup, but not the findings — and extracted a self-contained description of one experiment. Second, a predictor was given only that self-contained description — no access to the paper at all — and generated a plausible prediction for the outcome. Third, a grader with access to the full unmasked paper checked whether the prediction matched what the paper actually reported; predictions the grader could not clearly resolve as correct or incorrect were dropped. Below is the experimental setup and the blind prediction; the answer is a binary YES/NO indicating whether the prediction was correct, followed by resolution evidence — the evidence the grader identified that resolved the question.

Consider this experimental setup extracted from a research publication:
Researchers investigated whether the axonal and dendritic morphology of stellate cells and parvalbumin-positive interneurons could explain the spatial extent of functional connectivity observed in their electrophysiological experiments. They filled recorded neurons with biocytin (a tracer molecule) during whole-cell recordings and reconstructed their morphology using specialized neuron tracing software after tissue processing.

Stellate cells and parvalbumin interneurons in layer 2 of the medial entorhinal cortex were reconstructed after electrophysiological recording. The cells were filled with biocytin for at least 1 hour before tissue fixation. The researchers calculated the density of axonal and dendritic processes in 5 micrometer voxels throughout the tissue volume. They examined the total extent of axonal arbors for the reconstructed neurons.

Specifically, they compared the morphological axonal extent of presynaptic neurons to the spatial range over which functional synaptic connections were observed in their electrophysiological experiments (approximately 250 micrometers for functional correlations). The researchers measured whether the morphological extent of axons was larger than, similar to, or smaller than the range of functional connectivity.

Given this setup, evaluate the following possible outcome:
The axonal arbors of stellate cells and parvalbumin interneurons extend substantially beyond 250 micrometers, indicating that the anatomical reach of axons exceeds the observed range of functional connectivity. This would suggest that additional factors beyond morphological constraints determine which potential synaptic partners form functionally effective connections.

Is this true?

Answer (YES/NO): YES